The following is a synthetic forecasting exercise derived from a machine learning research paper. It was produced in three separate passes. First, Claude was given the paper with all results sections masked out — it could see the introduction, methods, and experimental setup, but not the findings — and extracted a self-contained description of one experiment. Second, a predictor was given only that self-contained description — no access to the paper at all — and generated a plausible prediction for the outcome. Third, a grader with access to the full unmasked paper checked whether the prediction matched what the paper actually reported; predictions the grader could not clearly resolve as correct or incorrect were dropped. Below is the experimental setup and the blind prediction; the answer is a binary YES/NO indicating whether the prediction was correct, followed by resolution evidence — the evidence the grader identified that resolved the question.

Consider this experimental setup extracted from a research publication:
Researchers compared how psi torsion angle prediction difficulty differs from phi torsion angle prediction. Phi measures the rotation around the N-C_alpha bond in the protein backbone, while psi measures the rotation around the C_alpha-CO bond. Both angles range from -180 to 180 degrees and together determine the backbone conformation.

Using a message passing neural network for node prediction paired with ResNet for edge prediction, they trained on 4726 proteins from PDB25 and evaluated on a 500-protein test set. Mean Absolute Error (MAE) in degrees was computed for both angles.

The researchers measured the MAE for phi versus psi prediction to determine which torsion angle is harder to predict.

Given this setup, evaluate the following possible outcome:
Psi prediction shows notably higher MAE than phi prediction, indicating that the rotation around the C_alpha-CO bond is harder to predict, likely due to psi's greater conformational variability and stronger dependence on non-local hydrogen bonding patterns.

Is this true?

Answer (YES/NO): YES